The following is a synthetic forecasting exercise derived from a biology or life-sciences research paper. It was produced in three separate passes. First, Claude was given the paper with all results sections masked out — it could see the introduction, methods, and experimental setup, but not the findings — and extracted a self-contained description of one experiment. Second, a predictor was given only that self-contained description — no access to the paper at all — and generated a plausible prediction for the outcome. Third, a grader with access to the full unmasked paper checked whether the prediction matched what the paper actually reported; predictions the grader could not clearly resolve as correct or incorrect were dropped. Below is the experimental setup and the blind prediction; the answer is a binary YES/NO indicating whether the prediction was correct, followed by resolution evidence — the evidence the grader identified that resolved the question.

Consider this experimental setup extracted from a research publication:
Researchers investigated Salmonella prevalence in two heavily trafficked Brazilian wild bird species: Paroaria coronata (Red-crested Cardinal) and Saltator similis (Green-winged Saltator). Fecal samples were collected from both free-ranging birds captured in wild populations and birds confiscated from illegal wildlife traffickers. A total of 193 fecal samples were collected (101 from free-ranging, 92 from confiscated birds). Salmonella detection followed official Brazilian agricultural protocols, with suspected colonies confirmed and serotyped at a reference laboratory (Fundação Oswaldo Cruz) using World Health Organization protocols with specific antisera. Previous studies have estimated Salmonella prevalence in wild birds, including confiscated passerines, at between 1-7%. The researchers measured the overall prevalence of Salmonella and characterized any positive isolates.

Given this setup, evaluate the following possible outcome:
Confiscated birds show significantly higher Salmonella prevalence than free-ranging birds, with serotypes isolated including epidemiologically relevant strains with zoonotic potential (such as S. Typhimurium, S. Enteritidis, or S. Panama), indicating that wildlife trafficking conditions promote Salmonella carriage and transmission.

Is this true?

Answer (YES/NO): NO